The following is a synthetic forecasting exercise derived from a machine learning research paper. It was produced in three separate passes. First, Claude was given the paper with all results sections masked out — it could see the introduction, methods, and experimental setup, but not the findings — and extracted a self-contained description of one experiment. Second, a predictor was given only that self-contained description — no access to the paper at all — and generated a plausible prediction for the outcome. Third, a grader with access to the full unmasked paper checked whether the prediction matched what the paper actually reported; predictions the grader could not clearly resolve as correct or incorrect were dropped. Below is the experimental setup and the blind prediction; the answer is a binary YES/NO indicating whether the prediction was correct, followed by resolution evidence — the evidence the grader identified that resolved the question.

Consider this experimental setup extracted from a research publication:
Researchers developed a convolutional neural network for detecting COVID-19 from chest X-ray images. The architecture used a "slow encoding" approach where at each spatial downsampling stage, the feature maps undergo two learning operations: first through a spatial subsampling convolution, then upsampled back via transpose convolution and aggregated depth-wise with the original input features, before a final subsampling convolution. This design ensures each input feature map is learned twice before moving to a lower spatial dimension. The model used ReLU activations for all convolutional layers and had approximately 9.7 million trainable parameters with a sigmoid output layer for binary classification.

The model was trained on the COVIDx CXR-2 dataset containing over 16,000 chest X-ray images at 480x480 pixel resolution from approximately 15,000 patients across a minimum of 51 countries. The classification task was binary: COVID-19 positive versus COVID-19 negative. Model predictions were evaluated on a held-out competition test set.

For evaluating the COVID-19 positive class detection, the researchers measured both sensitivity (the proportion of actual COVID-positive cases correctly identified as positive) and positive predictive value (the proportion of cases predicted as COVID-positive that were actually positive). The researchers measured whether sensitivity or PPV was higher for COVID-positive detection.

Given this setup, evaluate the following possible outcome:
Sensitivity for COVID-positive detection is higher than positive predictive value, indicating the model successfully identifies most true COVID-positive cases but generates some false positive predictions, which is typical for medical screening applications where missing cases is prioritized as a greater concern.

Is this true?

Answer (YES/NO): NO